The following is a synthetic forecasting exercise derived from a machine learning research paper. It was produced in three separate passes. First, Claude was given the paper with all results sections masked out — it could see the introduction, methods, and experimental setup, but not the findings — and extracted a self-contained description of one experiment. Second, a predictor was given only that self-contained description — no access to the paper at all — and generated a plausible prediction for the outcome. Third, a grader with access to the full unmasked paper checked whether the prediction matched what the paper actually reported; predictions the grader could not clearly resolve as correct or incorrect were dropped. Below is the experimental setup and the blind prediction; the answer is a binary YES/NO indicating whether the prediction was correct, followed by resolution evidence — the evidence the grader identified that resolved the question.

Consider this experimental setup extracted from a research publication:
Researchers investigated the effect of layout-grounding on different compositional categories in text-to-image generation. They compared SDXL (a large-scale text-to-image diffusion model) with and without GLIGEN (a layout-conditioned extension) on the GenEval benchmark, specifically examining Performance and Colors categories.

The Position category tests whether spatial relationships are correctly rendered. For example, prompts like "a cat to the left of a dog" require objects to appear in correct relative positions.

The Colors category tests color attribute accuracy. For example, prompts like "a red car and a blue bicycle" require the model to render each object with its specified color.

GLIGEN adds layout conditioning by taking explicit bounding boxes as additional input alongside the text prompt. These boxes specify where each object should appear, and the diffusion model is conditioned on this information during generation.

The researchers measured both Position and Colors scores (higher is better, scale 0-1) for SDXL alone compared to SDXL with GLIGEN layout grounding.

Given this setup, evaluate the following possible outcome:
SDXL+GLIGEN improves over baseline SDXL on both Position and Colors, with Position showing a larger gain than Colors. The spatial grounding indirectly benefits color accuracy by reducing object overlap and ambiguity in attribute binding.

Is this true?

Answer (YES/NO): NO